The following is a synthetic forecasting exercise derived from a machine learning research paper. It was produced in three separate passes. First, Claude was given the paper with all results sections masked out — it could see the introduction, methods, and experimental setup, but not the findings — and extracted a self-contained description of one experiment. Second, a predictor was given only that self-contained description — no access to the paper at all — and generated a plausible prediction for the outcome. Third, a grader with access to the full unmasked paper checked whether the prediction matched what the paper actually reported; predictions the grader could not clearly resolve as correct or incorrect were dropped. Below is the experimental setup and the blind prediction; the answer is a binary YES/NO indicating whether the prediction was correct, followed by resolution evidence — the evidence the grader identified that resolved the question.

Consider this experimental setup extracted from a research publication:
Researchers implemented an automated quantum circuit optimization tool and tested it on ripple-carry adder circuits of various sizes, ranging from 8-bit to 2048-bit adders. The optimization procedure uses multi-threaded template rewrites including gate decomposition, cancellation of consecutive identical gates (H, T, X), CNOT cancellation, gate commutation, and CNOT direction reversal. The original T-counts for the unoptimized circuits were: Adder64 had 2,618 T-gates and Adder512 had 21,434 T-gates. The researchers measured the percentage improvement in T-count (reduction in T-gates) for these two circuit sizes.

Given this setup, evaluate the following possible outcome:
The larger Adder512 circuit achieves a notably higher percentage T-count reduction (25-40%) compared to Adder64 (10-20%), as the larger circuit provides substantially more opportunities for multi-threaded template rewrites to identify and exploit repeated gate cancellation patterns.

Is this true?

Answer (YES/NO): NO